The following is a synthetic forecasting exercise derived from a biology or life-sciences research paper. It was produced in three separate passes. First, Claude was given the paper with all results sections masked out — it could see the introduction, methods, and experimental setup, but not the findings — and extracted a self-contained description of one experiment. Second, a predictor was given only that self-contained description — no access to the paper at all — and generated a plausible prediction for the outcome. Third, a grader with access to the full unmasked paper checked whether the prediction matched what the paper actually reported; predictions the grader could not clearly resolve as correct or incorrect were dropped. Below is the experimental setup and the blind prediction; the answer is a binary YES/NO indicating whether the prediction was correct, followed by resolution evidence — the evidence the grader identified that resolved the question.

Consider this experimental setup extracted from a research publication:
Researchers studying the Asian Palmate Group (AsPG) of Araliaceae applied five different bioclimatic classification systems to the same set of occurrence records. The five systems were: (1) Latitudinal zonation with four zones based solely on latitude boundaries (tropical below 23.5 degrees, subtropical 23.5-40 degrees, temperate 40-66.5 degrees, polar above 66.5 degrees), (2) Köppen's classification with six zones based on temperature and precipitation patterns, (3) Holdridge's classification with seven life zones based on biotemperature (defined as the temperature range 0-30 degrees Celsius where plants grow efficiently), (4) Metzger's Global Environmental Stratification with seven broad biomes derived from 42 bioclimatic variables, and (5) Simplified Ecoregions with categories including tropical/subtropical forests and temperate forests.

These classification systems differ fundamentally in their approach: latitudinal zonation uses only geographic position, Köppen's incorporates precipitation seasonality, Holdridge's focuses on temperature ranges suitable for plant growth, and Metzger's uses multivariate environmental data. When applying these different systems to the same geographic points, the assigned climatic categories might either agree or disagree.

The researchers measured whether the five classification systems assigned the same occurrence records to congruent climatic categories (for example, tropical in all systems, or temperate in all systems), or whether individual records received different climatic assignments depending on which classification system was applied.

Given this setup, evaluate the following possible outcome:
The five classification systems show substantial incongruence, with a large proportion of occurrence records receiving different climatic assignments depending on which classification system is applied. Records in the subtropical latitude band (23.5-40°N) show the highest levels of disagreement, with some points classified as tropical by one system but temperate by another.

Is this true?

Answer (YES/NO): YES